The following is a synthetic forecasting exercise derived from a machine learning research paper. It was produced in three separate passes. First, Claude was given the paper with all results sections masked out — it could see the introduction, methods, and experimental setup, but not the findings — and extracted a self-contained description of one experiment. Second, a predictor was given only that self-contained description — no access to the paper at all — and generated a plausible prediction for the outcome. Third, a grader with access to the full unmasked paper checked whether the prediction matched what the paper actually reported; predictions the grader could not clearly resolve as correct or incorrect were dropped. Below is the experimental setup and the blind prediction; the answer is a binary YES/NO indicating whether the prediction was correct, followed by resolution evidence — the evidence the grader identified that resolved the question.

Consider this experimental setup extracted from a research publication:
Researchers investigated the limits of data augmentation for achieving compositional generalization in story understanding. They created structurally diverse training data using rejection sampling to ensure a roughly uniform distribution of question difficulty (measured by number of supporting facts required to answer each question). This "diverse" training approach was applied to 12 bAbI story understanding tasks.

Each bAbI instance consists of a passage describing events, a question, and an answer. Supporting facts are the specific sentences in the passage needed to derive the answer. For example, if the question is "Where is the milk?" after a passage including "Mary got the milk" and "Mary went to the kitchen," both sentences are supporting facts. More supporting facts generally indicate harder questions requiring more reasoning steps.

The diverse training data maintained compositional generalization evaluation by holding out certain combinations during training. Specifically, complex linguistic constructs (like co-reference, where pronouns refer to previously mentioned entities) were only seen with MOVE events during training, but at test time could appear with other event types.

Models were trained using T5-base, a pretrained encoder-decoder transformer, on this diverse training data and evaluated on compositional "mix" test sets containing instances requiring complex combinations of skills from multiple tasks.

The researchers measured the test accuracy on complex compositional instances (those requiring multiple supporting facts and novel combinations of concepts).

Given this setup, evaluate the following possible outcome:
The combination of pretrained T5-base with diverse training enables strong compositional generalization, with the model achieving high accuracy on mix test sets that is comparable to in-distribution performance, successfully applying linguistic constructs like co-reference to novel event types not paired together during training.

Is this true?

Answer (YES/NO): NO